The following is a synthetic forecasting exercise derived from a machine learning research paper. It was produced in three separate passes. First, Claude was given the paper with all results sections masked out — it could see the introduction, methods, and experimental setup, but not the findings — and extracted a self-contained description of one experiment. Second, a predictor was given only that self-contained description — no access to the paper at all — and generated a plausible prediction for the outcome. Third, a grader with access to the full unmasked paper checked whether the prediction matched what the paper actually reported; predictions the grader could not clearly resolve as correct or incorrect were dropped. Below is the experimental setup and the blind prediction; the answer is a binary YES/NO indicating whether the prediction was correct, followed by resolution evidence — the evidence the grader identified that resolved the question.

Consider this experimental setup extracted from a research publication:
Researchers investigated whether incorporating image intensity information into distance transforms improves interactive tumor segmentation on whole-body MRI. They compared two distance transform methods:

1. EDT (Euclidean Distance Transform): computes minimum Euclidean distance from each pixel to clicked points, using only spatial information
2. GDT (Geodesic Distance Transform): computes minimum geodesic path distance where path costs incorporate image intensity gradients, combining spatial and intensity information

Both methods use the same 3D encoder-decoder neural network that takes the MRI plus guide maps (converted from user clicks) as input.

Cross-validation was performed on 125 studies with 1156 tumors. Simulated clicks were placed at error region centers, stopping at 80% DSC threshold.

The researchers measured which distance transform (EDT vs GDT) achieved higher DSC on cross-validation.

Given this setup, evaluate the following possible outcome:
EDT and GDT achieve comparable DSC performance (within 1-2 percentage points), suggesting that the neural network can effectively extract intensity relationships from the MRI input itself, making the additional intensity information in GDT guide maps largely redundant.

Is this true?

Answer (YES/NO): NO